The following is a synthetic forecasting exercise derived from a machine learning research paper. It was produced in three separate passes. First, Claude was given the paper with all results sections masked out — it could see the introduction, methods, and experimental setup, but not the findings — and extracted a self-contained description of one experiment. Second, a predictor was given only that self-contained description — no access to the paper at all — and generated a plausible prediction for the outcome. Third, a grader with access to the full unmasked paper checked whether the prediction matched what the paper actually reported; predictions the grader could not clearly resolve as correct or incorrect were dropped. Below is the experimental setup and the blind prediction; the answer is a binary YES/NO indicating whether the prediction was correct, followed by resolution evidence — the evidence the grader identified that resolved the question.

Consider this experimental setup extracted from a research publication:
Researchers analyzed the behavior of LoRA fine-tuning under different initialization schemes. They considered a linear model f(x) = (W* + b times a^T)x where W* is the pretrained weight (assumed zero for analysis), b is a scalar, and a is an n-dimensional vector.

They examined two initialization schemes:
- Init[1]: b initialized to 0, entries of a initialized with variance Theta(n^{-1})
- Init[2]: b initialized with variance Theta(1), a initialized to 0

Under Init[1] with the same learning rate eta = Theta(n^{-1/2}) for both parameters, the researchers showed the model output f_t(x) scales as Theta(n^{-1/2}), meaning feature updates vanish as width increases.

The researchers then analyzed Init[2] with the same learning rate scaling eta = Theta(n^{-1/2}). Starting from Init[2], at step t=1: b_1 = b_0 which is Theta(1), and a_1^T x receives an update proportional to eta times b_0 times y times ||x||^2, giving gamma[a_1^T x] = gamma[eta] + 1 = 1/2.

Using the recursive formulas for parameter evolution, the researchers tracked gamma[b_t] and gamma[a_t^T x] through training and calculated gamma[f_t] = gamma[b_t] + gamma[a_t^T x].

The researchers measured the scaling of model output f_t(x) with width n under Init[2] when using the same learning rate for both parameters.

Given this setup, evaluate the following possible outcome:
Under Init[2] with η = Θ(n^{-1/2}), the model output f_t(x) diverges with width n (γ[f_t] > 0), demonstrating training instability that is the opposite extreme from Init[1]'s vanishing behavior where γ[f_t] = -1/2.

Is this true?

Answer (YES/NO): YES